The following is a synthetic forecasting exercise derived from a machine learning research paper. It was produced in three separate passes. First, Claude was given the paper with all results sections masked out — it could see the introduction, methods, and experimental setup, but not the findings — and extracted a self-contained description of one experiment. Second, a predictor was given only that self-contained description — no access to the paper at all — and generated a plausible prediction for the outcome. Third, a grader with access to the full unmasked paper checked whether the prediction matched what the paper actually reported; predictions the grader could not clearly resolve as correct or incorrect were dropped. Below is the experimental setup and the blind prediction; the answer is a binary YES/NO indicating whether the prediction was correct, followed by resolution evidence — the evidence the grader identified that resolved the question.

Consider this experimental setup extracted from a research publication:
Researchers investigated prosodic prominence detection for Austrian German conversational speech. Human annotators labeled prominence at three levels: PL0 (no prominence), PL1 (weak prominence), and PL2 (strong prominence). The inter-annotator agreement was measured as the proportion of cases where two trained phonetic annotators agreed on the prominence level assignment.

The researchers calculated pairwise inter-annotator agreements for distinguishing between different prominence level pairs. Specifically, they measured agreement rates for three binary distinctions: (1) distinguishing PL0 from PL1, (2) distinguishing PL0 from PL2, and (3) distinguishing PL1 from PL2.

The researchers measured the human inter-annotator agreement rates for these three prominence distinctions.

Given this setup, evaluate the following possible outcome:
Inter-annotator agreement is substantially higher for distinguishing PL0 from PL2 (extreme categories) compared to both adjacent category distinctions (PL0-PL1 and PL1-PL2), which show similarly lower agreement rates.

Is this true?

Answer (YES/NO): NO